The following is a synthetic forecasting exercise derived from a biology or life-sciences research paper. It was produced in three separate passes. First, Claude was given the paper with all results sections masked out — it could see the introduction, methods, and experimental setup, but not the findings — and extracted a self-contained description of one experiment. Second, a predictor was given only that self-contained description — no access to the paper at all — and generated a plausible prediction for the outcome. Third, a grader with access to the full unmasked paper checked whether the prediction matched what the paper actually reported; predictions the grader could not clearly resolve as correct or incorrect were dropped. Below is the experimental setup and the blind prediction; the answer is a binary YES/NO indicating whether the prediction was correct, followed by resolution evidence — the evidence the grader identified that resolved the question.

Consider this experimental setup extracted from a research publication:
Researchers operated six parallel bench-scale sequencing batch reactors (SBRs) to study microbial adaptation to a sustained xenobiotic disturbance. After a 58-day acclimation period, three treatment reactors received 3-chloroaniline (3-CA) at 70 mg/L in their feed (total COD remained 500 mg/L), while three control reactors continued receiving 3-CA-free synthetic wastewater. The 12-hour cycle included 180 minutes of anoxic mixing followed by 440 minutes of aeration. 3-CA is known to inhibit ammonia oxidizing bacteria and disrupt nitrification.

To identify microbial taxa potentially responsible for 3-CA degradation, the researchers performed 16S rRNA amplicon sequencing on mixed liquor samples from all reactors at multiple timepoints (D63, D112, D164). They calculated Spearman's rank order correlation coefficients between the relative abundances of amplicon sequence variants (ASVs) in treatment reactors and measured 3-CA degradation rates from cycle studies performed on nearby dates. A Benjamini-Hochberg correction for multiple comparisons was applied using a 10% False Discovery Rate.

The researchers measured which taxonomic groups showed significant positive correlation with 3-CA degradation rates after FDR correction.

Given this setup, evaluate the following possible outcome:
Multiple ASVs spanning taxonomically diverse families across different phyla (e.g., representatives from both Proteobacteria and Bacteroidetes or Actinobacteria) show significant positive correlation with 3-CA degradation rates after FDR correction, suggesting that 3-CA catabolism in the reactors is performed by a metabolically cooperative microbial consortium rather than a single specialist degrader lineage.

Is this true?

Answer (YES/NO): NO